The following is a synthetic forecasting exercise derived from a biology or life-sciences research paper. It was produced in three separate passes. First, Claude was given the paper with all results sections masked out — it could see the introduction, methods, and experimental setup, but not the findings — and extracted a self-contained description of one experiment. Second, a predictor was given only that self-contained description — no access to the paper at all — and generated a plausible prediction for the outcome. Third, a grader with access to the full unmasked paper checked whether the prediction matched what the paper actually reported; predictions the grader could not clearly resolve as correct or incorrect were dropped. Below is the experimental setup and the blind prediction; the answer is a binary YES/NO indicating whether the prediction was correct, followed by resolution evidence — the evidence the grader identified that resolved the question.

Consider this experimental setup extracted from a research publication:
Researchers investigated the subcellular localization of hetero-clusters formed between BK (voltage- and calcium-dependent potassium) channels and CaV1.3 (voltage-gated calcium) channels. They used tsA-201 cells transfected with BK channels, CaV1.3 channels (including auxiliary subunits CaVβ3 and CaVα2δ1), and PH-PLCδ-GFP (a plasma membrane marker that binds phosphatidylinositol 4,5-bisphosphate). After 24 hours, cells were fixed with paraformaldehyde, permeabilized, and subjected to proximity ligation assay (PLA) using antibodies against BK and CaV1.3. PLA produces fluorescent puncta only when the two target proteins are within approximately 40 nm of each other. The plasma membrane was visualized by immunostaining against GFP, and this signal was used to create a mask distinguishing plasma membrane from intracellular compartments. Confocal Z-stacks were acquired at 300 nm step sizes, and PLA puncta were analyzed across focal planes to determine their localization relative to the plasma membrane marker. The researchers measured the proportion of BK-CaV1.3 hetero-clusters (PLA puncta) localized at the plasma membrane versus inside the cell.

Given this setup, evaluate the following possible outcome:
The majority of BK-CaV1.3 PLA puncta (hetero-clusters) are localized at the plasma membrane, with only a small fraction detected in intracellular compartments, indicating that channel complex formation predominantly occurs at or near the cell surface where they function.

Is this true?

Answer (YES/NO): NO